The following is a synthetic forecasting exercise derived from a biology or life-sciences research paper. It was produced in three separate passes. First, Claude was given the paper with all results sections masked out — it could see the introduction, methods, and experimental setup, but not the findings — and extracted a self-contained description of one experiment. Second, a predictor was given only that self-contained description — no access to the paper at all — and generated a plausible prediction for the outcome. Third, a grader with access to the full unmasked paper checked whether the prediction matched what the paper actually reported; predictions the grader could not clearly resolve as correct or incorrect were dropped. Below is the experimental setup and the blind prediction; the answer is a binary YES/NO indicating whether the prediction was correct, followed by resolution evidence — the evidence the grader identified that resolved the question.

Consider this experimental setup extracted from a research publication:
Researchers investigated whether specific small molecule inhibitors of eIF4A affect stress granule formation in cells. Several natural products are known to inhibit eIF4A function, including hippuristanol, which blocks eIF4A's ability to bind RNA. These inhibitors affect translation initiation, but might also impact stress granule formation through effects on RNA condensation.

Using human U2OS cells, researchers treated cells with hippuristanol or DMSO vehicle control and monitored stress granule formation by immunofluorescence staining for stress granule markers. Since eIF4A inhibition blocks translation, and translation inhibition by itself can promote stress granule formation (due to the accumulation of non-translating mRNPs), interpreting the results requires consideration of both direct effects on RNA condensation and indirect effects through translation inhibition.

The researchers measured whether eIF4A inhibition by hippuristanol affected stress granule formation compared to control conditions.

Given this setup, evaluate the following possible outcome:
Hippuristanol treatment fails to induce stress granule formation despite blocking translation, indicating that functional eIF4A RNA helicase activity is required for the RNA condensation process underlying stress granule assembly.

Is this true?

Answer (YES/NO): NO